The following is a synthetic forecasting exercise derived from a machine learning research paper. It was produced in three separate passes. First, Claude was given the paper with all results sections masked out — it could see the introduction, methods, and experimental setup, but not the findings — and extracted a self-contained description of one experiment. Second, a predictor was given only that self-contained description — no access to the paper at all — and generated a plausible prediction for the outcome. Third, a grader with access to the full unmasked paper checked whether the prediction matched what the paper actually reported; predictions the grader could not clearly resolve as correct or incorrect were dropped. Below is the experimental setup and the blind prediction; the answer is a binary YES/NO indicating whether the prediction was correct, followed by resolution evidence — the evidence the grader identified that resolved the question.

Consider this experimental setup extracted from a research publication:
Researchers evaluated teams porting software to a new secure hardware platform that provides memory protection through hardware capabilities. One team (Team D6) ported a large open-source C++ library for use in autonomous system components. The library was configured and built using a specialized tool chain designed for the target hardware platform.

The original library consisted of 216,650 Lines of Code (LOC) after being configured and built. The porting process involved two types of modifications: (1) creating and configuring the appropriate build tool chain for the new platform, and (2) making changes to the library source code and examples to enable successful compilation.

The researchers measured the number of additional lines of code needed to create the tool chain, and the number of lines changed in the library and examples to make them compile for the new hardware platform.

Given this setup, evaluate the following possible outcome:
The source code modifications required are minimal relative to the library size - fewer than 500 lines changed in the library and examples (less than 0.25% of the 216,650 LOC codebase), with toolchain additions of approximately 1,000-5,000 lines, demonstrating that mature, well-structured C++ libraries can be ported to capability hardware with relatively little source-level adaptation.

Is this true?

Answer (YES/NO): NO